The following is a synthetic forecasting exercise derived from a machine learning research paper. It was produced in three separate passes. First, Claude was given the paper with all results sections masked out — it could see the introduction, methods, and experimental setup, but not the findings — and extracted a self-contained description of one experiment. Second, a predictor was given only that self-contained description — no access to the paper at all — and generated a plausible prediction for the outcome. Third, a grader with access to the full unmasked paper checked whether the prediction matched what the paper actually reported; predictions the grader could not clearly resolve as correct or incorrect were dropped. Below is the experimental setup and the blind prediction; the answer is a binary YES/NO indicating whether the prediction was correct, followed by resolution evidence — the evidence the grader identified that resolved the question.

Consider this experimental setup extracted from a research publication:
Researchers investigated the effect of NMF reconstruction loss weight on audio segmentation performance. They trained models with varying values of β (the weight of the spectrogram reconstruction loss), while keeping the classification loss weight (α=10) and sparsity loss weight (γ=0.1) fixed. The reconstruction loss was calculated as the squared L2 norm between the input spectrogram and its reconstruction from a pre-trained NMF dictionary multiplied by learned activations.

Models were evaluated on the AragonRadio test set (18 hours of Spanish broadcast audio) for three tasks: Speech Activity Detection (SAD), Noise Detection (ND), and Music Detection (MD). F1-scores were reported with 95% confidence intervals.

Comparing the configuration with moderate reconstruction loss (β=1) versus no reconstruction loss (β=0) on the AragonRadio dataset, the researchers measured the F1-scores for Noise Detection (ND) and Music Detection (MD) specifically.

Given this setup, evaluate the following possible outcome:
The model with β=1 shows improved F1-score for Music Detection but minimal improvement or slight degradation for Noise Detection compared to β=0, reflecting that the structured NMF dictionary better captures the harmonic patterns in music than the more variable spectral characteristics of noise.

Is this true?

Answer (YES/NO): NO